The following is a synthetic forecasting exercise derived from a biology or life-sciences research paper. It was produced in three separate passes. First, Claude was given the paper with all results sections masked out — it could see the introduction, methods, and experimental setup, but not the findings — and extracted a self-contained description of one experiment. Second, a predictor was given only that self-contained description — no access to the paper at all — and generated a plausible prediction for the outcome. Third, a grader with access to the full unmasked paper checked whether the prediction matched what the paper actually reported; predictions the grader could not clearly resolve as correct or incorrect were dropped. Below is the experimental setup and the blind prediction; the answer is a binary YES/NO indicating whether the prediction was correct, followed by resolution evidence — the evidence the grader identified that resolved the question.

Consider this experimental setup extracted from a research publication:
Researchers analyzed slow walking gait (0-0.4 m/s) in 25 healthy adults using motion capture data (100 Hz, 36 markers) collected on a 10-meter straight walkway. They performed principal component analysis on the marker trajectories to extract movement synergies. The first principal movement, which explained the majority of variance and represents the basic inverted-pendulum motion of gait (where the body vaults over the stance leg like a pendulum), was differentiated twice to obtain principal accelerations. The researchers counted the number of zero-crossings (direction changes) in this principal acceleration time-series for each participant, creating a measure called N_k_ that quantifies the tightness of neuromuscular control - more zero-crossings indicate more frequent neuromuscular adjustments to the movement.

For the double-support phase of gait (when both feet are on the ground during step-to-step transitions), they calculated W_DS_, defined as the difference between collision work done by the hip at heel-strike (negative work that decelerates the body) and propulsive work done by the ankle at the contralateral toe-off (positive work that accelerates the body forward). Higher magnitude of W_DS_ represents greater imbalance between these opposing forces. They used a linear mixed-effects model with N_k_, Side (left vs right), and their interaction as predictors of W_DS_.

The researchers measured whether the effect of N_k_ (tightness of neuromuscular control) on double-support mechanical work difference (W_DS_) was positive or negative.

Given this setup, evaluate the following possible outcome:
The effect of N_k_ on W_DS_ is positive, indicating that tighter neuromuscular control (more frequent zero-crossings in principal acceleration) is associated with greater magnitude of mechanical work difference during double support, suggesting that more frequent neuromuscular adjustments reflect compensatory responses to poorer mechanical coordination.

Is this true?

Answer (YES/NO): NO